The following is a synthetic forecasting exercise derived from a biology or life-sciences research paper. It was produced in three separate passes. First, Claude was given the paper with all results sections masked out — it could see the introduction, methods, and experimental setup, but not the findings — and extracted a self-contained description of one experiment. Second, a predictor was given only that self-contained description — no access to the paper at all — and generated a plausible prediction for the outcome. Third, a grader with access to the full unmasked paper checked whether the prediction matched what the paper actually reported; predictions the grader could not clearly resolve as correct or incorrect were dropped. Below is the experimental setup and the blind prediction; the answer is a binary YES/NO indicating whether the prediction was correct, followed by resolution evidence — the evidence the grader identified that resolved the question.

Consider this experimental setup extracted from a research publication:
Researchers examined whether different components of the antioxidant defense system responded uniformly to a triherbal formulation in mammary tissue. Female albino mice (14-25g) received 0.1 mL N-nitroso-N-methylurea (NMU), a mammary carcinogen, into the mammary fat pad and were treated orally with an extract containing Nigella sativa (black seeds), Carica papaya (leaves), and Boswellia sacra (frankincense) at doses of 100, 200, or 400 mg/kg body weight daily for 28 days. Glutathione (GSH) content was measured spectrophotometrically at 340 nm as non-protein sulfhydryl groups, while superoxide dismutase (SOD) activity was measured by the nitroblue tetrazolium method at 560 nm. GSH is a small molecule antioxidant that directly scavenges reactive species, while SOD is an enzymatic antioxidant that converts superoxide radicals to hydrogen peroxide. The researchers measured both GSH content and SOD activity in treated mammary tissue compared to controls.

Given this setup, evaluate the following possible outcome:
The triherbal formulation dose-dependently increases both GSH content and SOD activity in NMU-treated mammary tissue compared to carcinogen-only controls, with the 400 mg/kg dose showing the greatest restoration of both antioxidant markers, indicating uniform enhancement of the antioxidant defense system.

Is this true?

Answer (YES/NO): NO